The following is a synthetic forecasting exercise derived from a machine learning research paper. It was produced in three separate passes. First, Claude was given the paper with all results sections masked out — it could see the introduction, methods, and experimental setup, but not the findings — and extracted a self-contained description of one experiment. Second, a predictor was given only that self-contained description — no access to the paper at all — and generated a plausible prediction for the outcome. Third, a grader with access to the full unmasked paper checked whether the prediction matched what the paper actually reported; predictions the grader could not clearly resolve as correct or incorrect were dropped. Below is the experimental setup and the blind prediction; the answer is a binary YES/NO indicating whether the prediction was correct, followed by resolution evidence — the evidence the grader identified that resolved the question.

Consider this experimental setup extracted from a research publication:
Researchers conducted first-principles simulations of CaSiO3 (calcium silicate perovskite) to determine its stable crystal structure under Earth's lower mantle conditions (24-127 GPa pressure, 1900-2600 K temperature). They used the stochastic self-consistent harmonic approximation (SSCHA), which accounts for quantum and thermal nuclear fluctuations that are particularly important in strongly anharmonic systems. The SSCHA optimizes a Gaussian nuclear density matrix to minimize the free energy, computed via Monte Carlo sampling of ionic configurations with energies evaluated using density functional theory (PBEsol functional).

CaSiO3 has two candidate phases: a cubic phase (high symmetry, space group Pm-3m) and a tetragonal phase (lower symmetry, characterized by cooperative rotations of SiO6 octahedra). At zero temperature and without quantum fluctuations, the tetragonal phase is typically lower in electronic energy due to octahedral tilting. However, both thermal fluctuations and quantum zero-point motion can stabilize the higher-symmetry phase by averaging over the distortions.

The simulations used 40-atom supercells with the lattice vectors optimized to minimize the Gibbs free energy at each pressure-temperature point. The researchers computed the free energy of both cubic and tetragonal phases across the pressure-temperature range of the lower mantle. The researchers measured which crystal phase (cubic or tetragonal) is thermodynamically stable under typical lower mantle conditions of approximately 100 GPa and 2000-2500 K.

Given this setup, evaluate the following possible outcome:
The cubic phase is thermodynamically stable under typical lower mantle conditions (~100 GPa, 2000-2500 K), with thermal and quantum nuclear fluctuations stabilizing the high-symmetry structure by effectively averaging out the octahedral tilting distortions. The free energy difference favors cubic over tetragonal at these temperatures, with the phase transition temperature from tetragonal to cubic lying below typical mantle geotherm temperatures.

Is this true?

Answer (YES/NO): YES